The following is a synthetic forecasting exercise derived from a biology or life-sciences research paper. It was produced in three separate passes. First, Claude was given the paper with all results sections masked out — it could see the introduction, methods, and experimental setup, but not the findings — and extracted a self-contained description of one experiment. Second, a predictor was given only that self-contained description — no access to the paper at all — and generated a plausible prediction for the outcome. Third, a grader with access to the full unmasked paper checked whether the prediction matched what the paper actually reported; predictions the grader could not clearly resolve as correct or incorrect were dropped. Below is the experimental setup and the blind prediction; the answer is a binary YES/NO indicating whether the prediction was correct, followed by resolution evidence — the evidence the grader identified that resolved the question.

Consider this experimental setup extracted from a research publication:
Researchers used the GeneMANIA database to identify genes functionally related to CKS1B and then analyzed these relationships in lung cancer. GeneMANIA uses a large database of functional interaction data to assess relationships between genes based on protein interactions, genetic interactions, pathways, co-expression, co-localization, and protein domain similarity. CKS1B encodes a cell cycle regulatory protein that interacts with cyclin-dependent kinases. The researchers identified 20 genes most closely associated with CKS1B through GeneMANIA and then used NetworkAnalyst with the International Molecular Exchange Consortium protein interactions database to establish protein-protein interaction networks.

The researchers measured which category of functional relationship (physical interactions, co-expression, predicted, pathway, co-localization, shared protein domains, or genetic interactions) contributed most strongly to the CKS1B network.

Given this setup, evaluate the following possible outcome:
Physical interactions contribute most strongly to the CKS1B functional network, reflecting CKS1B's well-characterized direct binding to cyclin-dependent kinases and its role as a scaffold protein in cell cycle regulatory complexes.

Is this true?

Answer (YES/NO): YES